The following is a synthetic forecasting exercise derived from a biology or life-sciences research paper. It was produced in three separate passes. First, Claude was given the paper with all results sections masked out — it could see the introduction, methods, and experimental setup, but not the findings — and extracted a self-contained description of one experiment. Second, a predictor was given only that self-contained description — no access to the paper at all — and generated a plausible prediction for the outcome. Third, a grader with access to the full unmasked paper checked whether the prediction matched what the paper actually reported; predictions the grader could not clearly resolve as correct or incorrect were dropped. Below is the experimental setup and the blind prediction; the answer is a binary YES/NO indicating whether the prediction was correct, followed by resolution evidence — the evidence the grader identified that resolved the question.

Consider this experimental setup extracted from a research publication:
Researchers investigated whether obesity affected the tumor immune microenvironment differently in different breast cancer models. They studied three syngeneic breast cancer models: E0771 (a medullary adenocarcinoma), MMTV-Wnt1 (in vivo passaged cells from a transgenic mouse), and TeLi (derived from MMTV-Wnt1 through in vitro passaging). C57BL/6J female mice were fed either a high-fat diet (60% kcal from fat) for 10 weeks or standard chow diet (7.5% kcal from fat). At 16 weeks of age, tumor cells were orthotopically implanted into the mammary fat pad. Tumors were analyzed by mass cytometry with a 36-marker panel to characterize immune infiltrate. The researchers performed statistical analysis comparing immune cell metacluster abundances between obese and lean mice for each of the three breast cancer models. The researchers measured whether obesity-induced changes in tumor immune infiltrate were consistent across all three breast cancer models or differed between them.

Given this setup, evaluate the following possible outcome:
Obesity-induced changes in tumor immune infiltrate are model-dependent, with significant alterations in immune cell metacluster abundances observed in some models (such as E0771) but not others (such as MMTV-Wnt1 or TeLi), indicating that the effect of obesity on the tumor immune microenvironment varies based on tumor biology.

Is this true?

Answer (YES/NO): YES